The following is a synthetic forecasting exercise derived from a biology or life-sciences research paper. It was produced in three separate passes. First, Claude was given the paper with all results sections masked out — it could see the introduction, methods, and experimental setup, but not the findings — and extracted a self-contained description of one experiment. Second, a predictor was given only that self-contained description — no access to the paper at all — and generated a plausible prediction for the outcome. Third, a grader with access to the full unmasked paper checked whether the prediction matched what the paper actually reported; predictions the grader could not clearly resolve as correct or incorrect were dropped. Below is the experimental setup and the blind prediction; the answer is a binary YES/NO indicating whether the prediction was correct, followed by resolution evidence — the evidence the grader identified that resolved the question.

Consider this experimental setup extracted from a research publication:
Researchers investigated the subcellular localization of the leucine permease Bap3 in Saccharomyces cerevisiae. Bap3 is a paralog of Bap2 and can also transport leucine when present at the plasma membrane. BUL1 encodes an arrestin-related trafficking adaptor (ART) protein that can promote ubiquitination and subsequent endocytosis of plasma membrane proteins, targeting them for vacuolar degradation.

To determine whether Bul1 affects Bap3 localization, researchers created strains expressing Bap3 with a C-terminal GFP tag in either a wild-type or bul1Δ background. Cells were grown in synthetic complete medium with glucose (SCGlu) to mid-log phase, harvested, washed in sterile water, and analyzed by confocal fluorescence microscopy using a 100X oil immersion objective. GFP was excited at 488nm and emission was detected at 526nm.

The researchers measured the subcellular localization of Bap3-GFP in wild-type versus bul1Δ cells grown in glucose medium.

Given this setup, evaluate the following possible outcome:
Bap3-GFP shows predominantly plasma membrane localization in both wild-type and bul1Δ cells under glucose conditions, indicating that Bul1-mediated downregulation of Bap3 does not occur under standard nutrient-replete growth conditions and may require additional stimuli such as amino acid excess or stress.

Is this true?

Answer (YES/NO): NO